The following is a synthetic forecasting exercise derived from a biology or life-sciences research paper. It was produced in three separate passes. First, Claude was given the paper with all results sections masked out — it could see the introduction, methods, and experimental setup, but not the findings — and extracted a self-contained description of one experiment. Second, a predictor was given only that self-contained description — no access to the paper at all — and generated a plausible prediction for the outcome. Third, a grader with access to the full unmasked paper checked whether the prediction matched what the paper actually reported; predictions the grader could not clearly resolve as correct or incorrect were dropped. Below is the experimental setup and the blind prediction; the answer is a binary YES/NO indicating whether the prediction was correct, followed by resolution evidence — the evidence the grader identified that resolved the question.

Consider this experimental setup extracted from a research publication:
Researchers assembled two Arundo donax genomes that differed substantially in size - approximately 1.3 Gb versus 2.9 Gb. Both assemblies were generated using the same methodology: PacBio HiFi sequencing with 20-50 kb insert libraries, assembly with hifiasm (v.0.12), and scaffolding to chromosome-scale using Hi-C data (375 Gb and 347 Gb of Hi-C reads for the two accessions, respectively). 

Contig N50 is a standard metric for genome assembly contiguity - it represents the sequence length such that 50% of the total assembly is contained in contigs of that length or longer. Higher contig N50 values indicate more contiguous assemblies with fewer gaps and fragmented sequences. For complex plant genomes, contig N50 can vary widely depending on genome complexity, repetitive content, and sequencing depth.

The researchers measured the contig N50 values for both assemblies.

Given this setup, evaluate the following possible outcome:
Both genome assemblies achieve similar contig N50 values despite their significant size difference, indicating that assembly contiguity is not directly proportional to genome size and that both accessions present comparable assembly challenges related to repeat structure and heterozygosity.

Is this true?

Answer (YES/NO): YES